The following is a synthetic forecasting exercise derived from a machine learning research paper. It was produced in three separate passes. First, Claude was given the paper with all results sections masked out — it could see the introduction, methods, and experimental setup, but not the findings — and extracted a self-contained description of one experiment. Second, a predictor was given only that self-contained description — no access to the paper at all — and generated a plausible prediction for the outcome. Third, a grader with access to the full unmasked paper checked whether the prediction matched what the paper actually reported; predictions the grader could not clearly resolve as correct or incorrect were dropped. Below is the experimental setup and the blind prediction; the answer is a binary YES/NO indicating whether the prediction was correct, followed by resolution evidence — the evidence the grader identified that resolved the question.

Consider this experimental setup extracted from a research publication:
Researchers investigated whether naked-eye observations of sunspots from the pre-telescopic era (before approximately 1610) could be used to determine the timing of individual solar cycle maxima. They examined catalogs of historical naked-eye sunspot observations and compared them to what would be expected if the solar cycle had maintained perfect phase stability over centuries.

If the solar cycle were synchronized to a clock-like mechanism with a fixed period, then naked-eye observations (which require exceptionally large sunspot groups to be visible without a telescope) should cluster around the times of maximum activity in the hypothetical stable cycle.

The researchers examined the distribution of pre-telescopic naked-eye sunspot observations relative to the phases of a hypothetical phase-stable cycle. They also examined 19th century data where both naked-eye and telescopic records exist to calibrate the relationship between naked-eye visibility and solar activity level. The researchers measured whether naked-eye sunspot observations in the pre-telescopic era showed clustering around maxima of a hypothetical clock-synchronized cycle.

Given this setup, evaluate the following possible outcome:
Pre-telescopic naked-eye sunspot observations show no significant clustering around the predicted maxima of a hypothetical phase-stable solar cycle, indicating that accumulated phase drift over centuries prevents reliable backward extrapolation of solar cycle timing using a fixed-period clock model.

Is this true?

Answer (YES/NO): YES